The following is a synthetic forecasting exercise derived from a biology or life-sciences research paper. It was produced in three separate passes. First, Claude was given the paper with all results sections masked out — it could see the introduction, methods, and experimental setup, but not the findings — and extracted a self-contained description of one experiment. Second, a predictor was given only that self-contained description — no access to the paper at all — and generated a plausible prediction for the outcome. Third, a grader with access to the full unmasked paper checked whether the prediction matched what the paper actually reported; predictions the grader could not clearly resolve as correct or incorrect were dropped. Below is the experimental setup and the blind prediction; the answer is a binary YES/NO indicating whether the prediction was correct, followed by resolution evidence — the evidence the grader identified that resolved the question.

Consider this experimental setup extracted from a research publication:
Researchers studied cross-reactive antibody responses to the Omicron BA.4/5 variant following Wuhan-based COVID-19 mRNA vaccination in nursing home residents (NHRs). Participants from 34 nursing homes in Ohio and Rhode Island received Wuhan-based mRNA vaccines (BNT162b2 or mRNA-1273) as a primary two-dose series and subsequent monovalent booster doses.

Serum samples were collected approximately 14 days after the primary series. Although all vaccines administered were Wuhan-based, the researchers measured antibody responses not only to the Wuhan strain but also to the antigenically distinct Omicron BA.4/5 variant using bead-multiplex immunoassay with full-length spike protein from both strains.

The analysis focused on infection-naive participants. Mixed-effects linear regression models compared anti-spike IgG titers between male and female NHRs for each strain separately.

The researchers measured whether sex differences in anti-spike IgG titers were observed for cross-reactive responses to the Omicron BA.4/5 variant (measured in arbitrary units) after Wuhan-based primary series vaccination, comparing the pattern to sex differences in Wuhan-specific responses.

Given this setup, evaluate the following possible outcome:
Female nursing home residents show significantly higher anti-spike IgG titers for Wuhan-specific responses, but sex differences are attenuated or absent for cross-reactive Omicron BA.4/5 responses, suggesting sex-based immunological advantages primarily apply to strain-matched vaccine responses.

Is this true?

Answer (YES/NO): NO